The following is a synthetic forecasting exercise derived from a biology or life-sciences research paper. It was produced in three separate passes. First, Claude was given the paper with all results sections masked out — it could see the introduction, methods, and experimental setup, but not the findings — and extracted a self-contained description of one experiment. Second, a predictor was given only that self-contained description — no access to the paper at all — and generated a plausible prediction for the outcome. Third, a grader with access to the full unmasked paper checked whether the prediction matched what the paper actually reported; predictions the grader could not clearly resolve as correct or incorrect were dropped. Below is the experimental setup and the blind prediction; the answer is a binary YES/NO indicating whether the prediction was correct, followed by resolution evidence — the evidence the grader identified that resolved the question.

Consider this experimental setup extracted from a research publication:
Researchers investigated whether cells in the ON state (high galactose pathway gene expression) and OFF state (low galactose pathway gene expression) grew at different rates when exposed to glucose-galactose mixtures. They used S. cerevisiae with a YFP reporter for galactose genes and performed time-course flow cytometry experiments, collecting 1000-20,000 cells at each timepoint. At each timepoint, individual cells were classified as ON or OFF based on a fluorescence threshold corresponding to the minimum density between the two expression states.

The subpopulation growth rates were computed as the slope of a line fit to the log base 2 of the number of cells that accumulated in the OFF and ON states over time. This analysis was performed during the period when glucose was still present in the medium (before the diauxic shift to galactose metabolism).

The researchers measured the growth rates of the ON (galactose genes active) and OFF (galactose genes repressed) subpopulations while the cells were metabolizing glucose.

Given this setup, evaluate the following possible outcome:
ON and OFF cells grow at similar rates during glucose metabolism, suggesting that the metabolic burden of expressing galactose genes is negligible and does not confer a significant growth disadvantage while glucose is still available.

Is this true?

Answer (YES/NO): NO